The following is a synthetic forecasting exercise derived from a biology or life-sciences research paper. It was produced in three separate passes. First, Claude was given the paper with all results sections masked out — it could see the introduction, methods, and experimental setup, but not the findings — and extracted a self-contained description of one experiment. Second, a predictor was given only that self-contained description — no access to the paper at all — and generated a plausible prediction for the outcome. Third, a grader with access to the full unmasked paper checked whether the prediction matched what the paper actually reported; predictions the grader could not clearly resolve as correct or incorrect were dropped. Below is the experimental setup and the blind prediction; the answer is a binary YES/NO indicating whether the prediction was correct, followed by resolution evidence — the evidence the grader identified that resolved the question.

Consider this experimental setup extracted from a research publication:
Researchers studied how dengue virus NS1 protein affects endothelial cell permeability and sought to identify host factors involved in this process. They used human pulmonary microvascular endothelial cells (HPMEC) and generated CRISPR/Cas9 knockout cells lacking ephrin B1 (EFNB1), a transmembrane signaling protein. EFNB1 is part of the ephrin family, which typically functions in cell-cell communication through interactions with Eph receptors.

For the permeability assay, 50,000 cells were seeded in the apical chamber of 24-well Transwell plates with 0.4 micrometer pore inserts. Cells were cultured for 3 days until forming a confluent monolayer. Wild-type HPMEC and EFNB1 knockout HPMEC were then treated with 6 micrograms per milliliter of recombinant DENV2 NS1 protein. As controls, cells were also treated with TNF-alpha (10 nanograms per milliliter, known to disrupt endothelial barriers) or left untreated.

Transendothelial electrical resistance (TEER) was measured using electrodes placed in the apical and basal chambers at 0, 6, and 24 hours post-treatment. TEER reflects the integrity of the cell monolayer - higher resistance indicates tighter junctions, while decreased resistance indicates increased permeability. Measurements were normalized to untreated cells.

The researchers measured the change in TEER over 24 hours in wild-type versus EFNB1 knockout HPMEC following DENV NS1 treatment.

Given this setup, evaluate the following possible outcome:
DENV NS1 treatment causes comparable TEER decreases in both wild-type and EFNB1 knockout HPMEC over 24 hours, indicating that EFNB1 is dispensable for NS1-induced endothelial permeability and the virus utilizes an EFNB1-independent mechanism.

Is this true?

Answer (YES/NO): NO